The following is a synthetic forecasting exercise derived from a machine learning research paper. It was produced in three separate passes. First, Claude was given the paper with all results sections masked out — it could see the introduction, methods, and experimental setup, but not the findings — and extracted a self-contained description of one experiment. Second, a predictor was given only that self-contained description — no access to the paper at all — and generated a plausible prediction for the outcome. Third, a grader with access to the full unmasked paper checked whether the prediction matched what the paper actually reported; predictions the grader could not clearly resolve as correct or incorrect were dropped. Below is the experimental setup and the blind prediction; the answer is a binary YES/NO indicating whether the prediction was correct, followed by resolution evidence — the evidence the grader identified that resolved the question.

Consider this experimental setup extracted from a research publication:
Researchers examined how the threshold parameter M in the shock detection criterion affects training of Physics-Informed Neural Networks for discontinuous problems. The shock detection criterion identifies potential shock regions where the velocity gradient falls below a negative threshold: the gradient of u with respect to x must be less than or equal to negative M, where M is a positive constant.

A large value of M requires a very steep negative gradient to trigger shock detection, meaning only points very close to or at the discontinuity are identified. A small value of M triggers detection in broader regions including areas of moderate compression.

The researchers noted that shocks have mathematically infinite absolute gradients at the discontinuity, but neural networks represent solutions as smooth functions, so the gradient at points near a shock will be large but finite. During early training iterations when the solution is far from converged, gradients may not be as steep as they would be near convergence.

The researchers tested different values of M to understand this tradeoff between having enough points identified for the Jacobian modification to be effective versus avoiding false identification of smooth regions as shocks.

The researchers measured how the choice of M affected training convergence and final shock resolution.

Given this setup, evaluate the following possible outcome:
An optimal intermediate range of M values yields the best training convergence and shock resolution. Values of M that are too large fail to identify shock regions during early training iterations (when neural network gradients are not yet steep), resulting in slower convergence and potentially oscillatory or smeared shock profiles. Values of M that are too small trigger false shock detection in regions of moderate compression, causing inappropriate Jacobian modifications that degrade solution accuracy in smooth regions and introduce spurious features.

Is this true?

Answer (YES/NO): NO